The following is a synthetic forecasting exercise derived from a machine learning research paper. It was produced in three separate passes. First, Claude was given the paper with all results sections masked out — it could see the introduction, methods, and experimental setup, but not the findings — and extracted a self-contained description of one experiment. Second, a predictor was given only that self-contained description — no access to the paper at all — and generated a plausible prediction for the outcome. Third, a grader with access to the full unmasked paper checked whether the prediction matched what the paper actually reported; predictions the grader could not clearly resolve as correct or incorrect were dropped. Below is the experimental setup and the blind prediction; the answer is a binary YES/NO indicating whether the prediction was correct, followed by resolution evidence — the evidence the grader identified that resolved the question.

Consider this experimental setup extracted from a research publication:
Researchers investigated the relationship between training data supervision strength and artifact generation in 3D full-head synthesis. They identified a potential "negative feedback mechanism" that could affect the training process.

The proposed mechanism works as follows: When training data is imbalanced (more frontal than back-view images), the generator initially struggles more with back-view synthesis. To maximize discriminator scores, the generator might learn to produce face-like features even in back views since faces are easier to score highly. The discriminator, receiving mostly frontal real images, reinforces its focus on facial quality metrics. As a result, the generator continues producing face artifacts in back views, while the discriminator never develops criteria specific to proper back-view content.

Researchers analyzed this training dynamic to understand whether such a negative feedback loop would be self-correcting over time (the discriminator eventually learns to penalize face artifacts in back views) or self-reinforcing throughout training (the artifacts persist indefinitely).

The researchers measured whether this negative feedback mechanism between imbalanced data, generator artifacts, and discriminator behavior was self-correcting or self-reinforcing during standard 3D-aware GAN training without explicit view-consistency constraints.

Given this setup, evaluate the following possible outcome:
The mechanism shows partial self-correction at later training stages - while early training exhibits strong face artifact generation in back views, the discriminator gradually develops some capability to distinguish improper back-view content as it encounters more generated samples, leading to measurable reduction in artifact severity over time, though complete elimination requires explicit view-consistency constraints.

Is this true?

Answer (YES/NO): NO